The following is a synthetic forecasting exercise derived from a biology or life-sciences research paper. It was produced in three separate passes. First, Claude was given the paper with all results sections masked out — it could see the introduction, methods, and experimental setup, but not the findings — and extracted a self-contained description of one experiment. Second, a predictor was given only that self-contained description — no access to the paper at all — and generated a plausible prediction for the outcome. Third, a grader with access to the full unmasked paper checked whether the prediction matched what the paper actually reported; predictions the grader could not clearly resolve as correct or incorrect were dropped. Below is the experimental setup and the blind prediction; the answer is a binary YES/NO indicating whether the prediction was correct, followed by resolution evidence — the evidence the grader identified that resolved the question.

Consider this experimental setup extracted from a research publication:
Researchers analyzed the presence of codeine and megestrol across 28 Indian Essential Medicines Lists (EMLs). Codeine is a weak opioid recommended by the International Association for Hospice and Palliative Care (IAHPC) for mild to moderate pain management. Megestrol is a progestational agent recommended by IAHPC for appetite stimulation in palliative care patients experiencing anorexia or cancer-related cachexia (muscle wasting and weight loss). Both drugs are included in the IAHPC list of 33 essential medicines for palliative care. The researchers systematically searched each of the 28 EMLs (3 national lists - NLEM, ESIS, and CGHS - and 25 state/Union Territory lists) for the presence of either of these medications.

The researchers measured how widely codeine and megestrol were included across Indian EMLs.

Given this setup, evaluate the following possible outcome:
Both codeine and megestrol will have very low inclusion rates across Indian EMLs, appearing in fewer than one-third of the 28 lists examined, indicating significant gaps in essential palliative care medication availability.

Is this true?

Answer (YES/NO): YES